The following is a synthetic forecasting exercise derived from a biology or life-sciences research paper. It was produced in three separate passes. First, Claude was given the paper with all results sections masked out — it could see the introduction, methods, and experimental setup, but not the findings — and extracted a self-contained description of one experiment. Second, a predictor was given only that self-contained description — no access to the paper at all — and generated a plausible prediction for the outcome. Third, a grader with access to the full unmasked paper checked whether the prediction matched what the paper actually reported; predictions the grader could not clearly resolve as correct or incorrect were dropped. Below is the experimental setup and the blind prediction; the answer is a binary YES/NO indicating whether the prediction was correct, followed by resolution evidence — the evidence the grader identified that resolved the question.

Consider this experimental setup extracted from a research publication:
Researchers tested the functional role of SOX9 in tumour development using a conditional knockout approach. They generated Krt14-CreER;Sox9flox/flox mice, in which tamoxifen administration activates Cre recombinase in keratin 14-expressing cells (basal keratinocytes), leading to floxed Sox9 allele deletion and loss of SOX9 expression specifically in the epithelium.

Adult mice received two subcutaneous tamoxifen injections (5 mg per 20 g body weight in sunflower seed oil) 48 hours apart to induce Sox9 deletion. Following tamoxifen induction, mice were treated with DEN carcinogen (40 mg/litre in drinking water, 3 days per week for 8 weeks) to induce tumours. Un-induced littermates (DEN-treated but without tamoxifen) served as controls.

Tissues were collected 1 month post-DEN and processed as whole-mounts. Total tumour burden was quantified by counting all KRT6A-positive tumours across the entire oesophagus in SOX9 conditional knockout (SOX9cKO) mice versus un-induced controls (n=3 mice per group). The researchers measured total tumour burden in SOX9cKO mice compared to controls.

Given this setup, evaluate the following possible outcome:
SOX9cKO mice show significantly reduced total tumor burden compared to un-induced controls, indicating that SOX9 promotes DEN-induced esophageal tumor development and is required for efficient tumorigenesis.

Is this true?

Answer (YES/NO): YES